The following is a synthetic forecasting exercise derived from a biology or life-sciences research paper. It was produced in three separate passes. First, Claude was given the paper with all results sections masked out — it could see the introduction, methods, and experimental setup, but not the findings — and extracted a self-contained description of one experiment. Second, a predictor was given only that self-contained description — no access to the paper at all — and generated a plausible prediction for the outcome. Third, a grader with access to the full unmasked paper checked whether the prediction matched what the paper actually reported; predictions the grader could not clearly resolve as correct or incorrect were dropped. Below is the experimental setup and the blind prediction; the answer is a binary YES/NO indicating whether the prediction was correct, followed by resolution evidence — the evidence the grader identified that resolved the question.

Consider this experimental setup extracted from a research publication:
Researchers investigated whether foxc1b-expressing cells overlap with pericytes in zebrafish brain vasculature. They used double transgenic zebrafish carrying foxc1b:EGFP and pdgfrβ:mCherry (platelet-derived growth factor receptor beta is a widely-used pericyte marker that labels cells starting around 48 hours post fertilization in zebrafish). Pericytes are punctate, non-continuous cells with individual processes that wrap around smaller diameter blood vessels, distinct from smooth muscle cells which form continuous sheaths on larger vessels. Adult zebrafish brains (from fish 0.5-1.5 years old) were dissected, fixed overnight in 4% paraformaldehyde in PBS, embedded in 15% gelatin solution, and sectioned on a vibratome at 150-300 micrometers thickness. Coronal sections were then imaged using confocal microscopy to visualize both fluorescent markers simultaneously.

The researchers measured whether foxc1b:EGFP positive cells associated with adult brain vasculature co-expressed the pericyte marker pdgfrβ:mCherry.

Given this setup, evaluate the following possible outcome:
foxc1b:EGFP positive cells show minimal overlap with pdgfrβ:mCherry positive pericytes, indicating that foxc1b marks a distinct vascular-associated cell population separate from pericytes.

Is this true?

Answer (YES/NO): YES